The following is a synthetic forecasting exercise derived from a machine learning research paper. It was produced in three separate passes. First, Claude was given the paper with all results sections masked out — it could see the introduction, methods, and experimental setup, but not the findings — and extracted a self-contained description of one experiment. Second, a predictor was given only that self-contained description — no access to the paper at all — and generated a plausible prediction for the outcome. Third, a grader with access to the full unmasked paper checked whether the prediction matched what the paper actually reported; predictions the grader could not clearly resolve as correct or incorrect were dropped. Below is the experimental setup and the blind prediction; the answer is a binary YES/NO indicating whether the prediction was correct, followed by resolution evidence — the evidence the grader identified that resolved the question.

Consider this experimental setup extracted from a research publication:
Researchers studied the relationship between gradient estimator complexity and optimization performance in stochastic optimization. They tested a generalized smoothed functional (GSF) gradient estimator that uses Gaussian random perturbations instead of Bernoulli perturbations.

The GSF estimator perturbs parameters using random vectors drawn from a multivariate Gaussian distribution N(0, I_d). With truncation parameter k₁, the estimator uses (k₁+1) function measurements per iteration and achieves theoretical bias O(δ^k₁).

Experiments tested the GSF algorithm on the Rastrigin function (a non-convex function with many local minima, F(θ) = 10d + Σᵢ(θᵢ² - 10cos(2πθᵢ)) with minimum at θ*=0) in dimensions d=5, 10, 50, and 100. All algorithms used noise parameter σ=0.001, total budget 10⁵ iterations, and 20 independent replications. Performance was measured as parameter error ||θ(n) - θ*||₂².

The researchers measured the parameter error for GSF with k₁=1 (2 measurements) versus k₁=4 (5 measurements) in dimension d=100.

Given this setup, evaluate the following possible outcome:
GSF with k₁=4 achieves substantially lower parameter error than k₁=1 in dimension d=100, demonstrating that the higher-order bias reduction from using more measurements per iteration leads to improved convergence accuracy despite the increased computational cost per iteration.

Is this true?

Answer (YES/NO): YES